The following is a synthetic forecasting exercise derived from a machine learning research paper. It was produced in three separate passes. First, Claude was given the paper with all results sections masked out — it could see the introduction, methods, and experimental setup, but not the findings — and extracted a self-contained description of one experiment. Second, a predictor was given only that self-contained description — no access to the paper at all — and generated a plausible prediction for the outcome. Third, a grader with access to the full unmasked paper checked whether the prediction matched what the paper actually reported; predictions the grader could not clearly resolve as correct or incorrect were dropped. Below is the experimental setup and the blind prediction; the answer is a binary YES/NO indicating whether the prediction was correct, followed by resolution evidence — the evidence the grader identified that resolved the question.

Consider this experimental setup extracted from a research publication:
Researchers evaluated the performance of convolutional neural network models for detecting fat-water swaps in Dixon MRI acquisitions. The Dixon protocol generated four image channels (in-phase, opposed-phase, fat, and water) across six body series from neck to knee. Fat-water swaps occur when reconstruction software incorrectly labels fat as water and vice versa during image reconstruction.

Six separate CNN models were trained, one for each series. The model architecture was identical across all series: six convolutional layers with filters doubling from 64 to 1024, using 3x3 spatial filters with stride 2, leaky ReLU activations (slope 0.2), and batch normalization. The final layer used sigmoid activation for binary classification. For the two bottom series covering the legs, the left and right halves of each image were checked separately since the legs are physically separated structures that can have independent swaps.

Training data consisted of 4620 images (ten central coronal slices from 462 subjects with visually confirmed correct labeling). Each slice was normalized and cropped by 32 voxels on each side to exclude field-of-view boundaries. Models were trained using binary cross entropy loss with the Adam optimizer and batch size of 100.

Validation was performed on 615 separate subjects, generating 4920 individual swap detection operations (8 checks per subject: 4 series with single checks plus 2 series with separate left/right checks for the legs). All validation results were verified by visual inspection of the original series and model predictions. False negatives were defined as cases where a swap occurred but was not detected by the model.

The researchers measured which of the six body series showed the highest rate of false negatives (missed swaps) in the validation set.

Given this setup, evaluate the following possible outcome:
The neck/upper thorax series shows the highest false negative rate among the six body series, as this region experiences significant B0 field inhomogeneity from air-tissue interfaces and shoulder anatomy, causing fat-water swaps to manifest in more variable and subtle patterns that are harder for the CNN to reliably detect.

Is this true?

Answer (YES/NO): NO